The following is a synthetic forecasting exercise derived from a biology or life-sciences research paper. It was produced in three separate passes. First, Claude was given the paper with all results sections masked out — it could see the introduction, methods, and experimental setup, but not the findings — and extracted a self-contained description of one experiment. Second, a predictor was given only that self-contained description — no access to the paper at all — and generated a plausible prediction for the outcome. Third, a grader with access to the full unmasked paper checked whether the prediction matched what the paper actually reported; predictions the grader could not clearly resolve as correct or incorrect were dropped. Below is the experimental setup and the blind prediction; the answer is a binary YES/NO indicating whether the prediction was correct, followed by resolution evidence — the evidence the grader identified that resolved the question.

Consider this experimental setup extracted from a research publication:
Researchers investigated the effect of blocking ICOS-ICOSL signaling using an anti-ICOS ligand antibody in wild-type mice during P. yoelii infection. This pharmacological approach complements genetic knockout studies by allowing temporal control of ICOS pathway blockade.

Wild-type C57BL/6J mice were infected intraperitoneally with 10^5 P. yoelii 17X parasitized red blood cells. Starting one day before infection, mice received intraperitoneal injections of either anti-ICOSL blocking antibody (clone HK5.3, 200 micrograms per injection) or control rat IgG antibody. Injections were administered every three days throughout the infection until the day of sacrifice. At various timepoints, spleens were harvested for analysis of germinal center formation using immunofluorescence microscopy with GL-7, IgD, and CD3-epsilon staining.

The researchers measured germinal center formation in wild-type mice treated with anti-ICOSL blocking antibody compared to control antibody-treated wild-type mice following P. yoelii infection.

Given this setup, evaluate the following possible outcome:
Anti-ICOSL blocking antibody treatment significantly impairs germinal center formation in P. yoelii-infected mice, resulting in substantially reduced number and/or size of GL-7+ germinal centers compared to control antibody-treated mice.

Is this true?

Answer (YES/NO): NO